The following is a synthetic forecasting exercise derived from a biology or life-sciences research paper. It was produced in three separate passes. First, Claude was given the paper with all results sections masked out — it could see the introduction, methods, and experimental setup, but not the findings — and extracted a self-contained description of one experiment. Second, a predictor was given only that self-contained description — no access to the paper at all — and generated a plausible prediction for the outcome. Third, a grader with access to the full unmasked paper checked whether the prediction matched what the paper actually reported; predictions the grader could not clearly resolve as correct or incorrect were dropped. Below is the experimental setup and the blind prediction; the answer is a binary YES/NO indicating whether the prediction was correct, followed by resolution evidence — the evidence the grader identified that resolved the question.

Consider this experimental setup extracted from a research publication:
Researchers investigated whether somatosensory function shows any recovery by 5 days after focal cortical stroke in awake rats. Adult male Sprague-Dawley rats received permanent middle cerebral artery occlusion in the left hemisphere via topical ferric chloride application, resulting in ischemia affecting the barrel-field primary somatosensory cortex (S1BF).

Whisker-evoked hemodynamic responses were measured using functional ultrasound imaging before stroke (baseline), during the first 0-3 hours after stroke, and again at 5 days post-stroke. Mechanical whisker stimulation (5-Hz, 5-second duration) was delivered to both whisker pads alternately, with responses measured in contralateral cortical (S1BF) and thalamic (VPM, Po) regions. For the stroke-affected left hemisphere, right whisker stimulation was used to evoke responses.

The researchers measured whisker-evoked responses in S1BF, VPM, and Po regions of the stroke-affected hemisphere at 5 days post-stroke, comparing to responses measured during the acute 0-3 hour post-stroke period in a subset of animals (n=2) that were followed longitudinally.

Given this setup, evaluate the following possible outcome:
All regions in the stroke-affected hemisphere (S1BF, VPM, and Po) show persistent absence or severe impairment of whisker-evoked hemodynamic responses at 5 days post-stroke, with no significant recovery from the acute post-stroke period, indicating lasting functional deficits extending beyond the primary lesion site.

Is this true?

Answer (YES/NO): YES